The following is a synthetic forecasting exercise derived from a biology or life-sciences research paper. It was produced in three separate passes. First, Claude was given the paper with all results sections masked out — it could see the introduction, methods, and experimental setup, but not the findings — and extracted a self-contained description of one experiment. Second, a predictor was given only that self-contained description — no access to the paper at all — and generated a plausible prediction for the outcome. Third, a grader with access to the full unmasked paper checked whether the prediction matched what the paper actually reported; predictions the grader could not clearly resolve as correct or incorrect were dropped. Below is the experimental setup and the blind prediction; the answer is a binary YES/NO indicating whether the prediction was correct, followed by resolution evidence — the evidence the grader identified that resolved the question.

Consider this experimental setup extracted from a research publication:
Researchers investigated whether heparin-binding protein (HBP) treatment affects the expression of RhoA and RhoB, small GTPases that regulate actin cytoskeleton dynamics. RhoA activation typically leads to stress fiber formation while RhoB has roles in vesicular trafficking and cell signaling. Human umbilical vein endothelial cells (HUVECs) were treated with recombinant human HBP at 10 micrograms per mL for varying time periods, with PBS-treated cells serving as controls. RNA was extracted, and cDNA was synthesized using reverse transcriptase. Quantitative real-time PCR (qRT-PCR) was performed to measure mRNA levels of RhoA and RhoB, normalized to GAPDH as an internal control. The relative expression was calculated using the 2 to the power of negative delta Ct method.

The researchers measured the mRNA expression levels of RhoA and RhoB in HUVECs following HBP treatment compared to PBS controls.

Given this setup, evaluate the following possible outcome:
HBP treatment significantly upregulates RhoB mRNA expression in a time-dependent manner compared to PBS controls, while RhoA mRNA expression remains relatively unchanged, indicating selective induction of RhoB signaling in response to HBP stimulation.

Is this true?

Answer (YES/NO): NO